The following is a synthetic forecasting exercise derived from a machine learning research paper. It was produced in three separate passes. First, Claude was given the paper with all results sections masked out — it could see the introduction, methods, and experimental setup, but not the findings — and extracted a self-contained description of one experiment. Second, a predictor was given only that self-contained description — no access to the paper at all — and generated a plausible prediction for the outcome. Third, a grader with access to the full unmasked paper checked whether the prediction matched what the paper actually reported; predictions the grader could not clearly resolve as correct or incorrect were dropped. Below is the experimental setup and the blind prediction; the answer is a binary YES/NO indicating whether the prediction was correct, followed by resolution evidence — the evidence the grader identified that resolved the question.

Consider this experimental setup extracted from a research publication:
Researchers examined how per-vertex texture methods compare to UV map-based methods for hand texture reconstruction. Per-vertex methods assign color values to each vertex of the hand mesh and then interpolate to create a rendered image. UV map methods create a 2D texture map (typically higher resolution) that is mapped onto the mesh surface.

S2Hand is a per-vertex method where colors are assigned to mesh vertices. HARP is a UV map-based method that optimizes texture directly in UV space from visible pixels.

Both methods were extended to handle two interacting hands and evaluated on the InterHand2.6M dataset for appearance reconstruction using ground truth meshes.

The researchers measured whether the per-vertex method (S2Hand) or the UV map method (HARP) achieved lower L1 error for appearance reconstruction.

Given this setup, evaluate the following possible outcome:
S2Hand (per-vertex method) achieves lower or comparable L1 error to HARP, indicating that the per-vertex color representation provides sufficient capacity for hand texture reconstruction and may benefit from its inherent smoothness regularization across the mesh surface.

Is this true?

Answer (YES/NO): NO